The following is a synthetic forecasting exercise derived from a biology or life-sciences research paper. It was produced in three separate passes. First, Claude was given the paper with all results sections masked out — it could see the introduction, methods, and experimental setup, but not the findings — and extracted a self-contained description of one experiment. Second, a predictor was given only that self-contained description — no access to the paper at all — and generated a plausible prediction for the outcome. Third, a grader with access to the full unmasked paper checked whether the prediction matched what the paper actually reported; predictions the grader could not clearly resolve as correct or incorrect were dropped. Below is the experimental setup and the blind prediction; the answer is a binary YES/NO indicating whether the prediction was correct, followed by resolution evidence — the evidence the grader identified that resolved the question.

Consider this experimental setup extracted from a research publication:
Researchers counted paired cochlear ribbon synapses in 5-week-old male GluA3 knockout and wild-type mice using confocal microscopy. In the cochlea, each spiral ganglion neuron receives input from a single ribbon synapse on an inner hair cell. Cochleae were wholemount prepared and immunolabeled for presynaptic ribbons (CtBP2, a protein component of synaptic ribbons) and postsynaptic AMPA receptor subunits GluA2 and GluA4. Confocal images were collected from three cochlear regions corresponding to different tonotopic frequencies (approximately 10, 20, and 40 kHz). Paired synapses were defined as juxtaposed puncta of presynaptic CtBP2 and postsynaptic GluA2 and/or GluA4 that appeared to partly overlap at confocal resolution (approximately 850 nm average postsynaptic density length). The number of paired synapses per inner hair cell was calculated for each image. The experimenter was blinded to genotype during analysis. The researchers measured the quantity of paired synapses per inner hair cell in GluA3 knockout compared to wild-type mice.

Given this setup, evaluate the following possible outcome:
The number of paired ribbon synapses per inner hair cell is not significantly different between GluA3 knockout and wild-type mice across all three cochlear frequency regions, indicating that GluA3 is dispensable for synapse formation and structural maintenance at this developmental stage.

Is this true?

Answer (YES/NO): NO